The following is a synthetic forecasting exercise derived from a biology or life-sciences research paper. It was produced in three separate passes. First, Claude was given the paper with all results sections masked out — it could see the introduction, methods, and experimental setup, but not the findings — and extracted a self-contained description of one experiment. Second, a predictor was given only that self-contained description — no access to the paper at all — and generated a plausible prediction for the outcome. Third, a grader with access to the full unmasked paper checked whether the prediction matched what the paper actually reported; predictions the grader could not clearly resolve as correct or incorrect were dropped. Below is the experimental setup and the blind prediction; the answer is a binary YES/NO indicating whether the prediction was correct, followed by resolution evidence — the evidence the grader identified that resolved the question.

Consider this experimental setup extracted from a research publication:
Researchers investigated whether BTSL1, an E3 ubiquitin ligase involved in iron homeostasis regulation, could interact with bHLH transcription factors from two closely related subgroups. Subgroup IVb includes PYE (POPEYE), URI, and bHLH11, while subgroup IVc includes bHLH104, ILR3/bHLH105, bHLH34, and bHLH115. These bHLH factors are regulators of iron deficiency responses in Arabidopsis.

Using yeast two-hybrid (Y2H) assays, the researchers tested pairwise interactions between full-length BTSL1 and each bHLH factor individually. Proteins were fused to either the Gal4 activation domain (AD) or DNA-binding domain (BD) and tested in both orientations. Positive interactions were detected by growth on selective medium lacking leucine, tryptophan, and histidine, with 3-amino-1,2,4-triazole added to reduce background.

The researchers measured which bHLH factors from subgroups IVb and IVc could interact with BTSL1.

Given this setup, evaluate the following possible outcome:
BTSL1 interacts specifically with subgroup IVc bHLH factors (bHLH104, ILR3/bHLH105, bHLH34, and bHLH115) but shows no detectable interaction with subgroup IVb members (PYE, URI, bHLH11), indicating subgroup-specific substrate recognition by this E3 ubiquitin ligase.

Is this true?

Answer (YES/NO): NO